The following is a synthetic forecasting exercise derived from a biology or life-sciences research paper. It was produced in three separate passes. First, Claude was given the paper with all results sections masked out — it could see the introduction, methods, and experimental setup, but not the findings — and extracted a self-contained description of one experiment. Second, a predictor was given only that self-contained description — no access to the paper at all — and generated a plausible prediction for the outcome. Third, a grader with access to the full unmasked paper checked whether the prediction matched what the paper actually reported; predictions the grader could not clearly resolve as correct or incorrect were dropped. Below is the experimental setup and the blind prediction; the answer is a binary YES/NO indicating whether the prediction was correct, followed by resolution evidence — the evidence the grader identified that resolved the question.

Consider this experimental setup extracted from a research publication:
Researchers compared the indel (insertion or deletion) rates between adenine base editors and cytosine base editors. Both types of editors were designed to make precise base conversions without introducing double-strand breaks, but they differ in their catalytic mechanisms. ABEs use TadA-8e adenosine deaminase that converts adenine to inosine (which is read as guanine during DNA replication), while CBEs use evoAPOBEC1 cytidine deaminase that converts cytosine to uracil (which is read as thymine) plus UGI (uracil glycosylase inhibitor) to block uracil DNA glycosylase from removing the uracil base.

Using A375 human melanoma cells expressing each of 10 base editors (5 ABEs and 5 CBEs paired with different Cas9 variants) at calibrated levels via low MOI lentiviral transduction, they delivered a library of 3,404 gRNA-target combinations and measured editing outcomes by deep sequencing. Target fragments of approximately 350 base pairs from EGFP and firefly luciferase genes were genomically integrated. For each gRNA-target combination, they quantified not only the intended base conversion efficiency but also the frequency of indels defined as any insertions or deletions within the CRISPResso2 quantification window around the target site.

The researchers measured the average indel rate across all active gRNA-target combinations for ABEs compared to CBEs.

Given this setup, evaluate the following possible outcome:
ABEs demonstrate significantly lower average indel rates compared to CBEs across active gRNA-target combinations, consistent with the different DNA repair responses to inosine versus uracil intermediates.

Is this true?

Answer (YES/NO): YES